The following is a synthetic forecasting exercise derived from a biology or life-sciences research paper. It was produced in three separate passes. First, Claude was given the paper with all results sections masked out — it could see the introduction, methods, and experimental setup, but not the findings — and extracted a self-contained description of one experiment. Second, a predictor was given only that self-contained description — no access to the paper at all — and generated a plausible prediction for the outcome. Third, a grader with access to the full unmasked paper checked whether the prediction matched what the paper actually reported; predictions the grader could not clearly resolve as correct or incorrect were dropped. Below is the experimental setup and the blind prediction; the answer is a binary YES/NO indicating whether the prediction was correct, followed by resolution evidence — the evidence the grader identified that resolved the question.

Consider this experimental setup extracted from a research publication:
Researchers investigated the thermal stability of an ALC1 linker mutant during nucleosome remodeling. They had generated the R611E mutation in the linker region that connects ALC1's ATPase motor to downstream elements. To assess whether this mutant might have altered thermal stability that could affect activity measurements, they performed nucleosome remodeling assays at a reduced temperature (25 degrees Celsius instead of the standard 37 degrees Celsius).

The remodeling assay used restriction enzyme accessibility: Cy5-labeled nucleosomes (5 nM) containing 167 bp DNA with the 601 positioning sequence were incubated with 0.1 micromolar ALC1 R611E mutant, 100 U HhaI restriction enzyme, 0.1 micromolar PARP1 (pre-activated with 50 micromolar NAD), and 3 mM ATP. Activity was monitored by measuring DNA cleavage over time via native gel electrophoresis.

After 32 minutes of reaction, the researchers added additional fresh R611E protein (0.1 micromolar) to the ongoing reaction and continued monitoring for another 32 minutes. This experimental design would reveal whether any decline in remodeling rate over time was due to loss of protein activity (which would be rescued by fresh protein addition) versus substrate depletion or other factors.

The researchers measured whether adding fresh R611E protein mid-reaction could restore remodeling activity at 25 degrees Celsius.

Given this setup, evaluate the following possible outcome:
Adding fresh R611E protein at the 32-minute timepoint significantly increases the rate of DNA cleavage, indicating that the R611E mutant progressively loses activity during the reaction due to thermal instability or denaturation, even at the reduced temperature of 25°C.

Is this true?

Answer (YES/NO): NO